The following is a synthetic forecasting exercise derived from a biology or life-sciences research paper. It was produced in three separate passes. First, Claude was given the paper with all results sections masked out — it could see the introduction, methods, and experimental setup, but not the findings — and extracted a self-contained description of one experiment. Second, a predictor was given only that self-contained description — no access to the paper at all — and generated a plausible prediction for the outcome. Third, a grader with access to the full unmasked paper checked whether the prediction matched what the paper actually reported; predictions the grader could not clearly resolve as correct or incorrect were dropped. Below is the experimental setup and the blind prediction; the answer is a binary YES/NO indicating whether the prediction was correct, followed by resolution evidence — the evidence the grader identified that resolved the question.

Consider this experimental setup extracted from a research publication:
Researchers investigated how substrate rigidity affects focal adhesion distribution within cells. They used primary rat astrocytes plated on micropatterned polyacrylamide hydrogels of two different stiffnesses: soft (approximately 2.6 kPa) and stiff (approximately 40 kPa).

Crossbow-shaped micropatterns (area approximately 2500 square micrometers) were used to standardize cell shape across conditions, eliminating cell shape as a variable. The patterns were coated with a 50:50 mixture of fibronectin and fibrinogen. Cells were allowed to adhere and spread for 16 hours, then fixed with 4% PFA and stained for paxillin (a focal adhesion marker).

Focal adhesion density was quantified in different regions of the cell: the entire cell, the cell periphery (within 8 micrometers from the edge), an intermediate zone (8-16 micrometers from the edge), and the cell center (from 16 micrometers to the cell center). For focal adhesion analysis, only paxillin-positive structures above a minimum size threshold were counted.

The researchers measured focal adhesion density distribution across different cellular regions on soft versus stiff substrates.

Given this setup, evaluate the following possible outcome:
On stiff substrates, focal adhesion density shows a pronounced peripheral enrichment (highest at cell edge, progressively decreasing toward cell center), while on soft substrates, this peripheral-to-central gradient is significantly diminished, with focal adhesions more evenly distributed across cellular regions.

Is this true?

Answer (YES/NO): YES